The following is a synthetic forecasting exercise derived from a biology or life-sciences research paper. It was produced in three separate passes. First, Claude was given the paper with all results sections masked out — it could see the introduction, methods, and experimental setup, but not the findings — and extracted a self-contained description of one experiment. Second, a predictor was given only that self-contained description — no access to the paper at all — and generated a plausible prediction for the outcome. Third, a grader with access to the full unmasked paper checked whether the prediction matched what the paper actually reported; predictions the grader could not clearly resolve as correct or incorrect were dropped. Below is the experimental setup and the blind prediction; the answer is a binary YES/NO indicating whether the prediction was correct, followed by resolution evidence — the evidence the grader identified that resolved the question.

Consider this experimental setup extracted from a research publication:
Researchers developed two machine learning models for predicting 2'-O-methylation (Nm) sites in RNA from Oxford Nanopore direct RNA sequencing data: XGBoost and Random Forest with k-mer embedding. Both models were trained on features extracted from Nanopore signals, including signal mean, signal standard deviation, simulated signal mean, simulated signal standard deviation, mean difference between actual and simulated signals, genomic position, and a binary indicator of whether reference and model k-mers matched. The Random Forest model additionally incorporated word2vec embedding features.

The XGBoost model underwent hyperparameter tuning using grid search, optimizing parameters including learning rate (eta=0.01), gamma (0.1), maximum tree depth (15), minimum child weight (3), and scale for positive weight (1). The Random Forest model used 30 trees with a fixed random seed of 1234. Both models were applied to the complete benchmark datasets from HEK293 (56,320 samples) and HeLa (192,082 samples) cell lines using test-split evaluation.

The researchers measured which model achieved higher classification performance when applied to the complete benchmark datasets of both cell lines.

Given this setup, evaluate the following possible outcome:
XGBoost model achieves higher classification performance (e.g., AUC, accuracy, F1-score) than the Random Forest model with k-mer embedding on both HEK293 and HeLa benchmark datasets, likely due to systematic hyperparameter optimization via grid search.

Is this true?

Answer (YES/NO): YES